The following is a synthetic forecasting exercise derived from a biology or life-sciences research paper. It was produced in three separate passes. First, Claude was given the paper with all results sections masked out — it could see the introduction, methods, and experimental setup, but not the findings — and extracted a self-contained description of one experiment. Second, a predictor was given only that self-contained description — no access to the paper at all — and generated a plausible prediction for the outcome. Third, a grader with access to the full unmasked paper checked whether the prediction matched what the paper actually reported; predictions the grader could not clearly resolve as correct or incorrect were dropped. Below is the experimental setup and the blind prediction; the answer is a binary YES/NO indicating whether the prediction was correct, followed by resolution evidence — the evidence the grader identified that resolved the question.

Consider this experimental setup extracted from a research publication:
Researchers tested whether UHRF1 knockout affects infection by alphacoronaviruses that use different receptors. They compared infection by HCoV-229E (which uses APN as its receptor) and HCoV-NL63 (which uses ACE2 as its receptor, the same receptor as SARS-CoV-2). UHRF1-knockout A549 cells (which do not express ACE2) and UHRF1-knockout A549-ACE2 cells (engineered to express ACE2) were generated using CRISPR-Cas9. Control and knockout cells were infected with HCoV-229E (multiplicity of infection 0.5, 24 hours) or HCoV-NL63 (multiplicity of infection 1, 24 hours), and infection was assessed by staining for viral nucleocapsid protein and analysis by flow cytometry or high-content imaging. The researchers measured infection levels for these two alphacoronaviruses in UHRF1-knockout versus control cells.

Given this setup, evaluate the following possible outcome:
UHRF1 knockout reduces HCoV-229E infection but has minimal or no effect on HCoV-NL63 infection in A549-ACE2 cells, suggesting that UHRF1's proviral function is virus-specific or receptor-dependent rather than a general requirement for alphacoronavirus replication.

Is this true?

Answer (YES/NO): NO